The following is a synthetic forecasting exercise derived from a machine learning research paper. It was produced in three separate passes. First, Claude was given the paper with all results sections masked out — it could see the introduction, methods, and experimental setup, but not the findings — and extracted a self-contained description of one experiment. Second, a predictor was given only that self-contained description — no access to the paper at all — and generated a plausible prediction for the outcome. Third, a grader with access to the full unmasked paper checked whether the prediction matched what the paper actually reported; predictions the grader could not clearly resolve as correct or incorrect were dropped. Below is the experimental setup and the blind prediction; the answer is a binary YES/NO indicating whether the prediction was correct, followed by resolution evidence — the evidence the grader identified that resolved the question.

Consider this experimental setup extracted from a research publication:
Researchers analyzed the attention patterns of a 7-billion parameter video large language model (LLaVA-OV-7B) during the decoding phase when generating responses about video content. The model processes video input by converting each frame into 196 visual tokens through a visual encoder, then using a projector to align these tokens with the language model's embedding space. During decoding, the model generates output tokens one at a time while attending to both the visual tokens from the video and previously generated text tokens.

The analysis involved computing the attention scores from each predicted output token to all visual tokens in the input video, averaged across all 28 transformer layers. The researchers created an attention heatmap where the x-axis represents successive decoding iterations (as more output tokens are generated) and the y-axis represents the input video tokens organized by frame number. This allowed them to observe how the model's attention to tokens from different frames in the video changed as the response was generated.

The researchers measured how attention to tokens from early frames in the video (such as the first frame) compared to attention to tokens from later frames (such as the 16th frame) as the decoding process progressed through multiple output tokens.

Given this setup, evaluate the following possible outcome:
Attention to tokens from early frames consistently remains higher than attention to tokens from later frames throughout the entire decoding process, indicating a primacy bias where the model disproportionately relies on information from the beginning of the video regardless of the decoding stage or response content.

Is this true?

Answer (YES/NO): NO